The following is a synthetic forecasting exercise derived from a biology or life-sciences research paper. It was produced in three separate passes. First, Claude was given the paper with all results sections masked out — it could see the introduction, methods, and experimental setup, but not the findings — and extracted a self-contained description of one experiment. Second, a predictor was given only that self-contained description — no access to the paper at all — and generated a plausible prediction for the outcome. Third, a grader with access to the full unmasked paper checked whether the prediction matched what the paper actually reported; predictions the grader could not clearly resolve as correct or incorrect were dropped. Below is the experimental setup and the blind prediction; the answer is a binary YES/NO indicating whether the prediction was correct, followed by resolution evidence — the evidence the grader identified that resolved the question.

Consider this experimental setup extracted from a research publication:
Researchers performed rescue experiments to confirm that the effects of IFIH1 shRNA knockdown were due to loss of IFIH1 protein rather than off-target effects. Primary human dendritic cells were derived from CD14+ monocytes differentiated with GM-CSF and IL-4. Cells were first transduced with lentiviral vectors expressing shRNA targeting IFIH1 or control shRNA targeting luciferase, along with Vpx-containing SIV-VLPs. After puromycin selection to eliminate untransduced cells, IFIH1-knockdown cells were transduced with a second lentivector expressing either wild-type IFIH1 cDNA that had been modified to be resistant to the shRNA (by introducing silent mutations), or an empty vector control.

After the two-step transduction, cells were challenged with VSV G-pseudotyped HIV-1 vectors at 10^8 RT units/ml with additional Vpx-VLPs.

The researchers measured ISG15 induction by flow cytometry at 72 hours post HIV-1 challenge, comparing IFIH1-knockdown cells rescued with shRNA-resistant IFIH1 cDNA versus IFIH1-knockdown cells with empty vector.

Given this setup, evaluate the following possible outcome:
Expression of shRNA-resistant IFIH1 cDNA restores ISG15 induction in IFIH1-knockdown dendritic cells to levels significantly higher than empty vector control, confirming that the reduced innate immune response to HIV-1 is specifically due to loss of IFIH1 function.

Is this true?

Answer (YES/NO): YES